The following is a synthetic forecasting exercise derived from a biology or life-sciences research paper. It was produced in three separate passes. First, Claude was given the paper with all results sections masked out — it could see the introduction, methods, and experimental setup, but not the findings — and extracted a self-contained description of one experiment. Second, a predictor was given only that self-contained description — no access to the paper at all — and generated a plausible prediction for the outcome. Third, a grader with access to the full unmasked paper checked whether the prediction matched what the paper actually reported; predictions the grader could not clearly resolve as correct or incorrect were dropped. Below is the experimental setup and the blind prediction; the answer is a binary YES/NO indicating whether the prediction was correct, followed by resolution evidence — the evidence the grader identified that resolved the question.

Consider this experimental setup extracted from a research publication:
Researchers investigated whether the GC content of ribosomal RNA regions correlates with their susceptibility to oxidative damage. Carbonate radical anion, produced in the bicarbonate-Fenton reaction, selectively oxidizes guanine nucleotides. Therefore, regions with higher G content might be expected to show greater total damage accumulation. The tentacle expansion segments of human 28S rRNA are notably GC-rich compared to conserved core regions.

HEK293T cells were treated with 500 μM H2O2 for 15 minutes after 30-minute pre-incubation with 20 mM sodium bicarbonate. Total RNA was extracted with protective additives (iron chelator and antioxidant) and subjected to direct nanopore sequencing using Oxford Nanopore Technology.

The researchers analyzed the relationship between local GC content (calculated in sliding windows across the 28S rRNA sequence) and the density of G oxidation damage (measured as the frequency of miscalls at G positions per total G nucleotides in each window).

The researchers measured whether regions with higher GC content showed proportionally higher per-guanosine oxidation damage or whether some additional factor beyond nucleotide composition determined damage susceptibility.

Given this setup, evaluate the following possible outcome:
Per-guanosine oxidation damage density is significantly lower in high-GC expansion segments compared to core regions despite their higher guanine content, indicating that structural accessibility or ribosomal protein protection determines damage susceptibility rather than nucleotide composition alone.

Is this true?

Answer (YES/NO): NO